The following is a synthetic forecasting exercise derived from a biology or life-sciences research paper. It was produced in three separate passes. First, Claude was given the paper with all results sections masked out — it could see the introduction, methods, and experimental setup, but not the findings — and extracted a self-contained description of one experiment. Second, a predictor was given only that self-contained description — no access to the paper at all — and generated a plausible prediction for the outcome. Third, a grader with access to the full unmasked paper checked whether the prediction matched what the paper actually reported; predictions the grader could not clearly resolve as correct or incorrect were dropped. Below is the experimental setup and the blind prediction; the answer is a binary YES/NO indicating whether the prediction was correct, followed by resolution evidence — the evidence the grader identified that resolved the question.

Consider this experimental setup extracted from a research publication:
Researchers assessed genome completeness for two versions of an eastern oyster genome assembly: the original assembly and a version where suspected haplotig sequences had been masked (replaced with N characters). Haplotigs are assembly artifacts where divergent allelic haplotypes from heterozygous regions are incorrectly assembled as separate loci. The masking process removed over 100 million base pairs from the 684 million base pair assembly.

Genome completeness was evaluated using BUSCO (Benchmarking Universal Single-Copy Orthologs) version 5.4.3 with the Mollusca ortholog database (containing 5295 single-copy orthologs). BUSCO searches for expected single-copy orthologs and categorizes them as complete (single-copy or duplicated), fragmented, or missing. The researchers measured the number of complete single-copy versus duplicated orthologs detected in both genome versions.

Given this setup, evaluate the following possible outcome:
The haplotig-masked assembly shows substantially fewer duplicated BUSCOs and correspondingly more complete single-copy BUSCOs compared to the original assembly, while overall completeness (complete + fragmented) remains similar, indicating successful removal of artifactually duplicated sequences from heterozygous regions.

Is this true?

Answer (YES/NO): YES